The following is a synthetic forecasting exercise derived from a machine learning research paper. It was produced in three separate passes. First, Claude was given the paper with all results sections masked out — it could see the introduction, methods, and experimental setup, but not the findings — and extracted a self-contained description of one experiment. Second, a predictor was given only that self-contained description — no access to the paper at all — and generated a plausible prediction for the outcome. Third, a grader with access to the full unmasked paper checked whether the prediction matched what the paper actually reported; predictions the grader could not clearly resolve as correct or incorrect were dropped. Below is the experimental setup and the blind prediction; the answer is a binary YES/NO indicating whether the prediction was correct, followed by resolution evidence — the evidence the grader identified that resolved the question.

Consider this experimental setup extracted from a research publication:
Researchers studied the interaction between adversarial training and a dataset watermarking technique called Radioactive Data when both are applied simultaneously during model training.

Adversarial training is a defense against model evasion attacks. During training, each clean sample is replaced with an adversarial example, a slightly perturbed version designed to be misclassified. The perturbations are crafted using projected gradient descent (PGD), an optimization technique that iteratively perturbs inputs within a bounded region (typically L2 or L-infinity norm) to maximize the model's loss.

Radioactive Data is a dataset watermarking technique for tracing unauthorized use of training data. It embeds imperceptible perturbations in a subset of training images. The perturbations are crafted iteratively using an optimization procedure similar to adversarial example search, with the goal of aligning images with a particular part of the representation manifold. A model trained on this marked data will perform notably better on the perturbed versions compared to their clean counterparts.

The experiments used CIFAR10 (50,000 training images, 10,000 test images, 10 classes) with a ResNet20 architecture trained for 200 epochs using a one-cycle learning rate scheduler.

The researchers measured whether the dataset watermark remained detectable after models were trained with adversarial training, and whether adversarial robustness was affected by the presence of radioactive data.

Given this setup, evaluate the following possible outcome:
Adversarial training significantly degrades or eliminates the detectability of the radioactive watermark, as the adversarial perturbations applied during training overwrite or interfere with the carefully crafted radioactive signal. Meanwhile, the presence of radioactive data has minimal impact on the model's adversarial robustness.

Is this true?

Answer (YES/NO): YES